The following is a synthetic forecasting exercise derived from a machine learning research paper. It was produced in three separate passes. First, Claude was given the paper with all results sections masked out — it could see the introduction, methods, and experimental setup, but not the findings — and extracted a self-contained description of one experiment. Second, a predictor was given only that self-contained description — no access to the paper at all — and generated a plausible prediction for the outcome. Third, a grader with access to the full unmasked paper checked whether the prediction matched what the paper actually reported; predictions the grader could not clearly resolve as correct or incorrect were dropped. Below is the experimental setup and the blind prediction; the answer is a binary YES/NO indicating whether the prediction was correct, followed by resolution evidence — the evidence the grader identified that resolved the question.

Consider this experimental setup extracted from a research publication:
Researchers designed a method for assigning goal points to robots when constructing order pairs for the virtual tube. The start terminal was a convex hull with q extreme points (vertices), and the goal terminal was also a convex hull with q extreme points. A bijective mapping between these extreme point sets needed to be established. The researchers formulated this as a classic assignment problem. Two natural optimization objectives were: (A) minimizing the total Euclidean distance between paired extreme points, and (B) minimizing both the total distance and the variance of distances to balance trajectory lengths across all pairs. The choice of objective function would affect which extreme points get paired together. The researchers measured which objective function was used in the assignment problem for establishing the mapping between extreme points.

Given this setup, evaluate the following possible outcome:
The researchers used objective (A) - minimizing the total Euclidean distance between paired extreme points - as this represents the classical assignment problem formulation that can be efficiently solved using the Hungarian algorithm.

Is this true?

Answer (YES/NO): NO